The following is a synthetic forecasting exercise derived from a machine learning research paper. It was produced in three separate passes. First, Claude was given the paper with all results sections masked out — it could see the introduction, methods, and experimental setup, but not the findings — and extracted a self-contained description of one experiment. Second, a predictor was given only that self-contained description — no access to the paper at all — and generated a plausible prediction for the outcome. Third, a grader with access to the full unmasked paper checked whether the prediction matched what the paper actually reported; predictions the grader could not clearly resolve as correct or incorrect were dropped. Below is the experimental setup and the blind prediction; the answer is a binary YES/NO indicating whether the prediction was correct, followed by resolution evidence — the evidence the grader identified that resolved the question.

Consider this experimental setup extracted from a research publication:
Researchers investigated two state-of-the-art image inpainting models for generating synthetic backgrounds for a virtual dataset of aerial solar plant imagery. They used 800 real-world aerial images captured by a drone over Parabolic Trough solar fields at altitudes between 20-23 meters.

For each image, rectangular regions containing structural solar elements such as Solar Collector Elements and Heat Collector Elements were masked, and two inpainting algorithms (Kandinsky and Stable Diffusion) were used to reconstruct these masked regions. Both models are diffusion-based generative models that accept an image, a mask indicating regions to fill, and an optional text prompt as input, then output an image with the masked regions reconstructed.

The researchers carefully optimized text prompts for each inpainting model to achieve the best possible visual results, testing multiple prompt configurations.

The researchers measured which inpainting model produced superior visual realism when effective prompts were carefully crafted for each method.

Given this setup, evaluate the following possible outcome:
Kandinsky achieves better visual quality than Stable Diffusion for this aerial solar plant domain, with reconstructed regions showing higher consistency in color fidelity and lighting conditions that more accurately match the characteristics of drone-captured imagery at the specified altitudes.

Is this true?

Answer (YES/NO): NO